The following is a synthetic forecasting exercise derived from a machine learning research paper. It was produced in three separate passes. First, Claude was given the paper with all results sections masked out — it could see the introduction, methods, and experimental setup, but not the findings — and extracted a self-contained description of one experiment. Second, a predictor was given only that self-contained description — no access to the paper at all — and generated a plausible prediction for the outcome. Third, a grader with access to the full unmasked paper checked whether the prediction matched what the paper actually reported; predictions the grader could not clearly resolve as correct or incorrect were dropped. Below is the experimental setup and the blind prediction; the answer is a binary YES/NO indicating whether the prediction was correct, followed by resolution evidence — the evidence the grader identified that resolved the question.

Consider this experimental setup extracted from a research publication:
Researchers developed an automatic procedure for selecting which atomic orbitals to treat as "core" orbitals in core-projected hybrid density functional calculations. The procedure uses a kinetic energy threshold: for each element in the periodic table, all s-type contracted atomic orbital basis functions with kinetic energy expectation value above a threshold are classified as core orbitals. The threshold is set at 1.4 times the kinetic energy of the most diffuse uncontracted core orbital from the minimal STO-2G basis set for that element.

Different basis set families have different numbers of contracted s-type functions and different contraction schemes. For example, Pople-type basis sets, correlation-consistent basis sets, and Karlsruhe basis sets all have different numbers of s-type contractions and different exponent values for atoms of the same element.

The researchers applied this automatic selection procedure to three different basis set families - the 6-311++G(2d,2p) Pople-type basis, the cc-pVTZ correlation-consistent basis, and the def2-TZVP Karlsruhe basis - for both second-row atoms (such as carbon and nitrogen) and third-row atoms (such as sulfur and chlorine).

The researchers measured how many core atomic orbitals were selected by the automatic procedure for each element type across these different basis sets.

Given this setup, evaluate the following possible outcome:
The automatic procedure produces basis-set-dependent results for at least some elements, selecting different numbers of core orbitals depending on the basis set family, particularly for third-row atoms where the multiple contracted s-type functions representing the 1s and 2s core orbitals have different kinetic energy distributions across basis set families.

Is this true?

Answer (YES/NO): YES